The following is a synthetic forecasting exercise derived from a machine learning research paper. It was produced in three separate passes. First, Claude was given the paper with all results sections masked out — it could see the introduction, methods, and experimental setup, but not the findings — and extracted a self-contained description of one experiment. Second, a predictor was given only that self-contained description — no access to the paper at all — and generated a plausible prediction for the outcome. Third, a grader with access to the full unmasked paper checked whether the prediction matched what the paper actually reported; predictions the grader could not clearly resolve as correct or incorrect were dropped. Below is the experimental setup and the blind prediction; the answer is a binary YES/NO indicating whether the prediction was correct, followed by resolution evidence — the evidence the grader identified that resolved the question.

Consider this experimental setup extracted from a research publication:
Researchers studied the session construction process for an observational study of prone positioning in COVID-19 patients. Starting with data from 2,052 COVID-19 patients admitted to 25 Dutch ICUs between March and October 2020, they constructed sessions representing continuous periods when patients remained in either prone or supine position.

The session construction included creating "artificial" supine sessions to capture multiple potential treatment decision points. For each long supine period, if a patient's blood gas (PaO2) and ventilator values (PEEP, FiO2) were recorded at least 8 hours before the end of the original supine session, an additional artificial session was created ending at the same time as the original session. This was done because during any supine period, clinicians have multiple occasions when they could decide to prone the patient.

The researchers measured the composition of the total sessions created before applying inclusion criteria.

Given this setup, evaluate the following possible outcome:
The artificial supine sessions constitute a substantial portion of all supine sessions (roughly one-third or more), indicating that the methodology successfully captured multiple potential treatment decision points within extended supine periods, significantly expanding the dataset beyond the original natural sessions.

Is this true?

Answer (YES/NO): YES